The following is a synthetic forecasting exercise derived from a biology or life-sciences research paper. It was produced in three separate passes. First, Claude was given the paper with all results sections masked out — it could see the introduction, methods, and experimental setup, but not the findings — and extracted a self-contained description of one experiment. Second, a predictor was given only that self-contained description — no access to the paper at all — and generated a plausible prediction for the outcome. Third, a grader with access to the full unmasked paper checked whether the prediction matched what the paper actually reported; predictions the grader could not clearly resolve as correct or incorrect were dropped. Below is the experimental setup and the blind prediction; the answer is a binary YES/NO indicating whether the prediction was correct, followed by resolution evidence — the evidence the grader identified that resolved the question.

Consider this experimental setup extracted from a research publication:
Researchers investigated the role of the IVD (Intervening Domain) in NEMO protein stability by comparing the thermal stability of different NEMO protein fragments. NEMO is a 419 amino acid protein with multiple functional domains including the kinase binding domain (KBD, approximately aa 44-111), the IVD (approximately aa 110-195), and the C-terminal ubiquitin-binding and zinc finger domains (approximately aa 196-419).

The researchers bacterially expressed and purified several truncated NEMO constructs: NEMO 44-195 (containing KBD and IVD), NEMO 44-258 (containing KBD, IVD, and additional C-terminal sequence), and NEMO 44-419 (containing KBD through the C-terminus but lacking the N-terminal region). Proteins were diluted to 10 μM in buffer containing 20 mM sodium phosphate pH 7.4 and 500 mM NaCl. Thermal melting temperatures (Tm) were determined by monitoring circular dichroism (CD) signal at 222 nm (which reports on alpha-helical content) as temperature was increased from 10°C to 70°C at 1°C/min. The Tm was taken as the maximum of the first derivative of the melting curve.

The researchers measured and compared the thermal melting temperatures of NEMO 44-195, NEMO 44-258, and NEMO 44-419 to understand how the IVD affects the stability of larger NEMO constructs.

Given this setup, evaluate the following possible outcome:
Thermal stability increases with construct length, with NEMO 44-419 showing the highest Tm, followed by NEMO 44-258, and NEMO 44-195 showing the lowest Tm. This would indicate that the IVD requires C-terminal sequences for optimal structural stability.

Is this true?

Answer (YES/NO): NO